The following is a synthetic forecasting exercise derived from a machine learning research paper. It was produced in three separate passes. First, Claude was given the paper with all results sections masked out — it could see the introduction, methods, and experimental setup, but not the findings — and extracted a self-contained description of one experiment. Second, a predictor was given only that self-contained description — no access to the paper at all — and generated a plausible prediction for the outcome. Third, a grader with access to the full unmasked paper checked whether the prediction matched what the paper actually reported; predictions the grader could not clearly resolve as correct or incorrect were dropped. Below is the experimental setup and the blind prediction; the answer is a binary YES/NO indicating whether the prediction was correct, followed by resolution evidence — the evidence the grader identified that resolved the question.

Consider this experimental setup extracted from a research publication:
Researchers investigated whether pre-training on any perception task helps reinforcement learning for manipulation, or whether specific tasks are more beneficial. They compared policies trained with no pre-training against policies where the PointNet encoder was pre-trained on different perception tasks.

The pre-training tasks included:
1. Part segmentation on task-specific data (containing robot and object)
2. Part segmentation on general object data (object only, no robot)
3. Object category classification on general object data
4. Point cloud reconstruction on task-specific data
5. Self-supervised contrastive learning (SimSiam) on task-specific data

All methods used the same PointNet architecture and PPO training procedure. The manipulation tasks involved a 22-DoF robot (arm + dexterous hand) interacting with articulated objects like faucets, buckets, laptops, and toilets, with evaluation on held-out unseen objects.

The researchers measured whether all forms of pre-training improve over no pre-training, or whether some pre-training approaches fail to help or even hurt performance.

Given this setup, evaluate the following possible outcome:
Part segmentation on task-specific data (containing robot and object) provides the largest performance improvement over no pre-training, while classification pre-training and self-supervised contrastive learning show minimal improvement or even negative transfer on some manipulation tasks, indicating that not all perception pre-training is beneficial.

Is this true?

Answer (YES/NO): YES